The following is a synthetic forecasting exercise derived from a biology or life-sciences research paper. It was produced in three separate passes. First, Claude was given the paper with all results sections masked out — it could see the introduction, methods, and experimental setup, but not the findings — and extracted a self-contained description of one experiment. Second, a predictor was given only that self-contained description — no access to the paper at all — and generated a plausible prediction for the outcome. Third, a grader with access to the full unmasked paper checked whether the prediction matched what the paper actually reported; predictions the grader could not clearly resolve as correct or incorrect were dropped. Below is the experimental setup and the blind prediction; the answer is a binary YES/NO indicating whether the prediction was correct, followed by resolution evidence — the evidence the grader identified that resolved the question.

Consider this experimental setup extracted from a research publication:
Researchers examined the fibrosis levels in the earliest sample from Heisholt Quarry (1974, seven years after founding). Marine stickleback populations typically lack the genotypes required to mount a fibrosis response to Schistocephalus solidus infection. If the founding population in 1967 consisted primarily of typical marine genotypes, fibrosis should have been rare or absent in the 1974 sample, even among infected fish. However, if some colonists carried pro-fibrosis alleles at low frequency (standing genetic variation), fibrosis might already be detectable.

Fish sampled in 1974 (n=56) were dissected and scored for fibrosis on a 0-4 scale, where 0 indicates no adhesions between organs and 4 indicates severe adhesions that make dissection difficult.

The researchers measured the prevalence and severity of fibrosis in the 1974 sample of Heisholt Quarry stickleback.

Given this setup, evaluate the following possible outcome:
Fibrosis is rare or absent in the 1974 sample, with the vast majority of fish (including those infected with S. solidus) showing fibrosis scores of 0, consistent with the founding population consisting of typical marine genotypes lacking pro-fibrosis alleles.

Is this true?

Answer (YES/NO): NO